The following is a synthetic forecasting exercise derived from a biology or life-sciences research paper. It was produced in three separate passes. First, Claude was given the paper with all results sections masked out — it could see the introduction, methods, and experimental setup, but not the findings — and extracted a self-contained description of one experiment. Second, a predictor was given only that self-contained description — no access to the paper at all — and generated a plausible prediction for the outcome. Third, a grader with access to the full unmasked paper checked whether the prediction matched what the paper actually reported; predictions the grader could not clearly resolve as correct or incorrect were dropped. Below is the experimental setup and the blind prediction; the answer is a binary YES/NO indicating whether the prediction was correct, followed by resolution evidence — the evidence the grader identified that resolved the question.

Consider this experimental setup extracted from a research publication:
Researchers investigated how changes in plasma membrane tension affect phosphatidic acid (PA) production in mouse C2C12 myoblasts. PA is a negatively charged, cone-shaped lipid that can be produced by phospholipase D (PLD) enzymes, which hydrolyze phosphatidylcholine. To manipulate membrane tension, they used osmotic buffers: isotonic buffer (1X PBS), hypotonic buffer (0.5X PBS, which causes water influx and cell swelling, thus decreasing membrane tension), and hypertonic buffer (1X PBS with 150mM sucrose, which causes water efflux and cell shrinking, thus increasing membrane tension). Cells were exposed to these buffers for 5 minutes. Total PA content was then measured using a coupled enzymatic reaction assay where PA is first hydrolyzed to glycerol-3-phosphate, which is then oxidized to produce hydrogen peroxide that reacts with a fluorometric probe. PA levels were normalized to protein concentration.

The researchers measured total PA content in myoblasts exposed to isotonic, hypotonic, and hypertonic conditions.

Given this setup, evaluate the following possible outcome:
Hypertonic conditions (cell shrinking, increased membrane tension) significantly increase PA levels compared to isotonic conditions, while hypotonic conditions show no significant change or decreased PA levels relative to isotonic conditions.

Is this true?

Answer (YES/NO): NO